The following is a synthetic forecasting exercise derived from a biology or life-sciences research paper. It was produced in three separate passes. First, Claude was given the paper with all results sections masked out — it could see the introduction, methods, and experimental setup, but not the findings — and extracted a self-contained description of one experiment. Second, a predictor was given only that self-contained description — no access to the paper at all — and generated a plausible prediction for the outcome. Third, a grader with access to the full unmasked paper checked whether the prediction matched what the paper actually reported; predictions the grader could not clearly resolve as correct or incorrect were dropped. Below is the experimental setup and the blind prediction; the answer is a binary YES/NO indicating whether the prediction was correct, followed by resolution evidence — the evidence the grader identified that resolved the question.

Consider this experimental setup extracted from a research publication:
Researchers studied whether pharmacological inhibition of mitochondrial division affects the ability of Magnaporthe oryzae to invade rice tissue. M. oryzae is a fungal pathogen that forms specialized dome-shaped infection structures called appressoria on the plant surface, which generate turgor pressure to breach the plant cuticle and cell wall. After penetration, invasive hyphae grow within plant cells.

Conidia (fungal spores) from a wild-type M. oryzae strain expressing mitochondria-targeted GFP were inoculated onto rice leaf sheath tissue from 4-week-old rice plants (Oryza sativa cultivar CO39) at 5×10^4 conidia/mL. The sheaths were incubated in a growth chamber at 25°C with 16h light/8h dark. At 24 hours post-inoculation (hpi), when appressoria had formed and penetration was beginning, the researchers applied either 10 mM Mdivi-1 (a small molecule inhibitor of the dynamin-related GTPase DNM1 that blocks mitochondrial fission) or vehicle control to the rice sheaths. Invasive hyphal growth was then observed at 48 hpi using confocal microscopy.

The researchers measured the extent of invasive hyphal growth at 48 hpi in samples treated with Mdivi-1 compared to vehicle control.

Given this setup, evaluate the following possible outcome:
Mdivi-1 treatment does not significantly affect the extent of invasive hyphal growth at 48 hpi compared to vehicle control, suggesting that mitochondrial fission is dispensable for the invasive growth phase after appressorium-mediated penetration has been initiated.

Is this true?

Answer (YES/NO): NO